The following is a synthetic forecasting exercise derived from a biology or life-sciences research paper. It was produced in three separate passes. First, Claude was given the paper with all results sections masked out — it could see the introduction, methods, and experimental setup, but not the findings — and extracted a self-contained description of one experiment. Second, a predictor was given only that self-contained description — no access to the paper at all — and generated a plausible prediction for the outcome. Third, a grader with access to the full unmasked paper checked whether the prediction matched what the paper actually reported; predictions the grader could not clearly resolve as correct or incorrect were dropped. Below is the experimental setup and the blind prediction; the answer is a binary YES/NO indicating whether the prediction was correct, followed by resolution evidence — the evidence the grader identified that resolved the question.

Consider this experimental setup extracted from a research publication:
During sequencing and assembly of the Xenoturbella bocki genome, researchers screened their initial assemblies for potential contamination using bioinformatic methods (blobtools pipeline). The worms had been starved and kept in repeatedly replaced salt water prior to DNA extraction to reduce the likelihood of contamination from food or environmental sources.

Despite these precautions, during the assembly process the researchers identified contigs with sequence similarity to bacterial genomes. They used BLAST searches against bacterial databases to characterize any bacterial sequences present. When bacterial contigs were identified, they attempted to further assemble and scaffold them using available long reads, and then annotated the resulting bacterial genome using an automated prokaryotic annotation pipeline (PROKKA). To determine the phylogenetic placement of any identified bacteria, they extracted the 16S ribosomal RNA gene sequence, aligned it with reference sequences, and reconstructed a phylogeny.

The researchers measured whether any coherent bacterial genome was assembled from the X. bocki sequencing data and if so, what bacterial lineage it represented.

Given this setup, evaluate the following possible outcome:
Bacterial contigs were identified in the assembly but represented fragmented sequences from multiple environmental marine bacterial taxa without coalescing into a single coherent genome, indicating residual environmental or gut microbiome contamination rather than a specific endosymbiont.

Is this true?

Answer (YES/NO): NO